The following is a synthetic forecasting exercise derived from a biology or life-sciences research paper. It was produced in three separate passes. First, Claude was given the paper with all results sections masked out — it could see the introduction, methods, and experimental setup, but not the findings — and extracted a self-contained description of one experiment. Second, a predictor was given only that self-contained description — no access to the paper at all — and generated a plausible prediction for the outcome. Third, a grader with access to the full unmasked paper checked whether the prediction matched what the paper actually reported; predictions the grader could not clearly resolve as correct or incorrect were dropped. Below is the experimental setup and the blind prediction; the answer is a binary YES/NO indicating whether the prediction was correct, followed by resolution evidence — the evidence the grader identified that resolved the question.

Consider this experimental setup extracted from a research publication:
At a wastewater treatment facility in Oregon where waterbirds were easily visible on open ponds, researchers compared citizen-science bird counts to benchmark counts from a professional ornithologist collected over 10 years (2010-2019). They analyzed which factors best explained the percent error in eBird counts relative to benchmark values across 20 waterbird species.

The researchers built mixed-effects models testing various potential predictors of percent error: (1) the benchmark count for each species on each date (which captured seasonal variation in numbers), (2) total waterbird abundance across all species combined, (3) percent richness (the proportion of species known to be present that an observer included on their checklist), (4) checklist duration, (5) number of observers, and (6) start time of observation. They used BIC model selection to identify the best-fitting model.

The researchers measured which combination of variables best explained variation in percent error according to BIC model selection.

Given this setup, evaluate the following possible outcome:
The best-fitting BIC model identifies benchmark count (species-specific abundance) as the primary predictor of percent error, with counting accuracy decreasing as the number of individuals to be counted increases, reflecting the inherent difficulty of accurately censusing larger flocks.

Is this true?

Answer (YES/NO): NO